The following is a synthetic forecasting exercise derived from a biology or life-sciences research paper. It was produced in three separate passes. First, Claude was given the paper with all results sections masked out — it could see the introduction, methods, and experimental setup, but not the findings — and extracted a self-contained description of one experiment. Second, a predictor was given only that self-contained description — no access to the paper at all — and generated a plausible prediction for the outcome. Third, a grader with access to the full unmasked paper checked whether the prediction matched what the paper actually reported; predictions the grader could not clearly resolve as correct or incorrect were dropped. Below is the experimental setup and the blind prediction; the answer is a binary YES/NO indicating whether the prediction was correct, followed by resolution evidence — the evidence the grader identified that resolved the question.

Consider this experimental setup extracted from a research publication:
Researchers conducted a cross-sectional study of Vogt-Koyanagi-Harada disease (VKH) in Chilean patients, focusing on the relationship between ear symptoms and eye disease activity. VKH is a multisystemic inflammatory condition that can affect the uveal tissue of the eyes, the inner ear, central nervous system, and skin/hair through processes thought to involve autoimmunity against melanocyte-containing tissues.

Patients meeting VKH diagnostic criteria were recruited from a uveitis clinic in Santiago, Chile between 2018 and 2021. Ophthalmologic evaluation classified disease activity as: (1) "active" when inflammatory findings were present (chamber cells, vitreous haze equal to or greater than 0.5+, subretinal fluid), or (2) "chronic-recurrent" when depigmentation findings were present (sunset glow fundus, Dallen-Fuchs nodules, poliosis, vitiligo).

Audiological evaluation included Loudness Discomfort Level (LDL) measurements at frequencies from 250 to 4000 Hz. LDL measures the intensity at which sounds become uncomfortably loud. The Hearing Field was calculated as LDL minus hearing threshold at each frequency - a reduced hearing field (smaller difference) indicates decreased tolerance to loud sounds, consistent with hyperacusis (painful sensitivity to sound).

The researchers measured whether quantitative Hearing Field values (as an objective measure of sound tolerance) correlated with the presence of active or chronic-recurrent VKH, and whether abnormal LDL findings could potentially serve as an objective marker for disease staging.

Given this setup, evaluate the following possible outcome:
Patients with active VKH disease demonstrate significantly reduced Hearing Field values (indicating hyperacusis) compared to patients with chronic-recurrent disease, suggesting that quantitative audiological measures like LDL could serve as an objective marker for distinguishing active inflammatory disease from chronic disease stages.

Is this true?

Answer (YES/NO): NO